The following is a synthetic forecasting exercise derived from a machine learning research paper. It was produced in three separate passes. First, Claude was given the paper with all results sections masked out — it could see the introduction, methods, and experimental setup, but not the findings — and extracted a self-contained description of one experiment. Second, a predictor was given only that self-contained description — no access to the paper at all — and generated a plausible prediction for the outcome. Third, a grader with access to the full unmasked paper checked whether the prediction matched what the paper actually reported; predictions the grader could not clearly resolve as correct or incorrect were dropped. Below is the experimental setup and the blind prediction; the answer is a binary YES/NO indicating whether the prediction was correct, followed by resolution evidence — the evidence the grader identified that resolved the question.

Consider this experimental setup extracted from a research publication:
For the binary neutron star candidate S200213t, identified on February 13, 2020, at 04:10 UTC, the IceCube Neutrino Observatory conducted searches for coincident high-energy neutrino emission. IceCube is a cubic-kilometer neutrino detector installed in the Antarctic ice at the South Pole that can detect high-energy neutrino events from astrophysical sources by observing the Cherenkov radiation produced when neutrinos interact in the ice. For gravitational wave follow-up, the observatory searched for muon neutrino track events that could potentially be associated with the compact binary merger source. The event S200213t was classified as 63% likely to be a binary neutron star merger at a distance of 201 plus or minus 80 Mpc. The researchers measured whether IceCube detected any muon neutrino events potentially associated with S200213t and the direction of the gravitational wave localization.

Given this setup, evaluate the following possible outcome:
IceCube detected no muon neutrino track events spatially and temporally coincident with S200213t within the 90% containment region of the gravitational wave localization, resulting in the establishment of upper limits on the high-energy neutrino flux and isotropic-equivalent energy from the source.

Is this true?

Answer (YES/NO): NO